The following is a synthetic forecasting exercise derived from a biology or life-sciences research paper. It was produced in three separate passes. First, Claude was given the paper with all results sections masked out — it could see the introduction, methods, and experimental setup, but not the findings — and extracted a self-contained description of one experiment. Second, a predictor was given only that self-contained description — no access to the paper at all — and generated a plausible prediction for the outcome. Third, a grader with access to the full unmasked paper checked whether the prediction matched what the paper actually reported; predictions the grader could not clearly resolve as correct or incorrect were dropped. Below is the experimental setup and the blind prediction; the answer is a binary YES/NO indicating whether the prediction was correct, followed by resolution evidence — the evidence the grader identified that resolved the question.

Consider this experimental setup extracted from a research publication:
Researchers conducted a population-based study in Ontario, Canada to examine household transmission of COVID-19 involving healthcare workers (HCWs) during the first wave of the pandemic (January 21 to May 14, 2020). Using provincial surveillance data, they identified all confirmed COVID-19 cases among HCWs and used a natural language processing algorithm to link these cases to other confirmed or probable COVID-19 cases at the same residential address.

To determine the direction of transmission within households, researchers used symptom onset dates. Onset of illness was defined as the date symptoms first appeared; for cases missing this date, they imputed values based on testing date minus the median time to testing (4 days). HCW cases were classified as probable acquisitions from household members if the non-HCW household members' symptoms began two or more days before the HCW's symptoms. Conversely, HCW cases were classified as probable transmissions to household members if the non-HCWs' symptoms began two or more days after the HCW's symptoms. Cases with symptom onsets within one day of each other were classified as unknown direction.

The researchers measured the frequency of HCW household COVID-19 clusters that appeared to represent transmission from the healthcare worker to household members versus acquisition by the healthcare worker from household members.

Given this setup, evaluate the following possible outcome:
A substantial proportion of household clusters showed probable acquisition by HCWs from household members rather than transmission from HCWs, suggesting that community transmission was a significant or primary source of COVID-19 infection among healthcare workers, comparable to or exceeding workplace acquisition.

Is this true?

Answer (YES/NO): NO